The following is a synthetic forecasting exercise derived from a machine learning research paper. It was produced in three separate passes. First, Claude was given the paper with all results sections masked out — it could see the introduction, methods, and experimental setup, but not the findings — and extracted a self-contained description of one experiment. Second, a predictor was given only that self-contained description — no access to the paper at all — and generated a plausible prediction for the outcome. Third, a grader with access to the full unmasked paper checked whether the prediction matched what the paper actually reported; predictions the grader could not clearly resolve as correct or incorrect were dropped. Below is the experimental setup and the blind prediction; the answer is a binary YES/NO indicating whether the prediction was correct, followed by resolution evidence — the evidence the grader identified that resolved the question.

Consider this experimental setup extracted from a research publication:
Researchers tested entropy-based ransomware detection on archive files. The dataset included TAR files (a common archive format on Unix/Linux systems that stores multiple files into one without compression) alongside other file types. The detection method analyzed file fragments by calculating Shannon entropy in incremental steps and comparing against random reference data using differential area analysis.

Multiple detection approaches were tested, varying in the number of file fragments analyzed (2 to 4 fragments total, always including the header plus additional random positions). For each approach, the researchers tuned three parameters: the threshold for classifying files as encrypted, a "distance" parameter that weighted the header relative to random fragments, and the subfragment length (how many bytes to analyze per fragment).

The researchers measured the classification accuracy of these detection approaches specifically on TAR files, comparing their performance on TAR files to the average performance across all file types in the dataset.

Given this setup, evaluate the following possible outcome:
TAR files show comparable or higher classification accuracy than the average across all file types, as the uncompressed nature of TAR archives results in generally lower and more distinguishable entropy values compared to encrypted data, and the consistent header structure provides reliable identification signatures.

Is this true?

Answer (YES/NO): NO